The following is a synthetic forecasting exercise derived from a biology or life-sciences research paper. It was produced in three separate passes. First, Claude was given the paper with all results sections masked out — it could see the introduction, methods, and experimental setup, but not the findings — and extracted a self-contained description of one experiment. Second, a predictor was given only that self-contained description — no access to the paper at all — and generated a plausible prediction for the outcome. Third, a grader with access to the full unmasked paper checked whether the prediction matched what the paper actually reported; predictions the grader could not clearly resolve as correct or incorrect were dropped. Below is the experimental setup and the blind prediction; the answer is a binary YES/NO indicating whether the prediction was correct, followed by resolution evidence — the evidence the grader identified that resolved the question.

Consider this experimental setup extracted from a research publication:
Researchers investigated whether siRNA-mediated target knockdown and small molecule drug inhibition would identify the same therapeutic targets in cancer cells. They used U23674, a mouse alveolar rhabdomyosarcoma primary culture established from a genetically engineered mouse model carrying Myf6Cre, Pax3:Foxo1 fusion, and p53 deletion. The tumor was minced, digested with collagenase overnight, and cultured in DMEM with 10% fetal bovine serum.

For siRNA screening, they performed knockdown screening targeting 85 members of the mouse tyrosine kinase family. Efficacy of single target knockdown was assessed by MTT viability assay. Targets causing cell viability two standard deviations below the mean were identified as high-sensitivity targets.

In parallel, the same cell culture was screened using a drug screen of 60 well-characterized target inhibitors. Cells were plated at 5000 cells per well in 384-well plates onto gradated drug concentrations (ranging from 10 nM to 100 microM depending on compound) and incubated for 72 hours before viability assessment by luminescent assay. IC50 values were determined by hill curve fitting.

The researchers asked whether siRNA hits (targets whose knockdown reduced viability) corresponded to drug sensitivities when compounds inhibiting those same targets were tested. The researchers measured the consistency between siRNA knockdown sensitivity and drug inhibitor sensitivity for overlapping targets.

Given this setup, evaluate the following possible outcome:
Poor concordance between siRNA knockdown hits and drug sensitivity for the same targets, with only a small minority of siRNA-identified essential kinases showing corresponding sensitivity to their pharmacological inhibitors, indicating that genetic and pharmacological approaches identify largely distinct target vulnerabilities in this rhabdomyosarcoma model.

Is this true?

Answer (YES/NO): YES